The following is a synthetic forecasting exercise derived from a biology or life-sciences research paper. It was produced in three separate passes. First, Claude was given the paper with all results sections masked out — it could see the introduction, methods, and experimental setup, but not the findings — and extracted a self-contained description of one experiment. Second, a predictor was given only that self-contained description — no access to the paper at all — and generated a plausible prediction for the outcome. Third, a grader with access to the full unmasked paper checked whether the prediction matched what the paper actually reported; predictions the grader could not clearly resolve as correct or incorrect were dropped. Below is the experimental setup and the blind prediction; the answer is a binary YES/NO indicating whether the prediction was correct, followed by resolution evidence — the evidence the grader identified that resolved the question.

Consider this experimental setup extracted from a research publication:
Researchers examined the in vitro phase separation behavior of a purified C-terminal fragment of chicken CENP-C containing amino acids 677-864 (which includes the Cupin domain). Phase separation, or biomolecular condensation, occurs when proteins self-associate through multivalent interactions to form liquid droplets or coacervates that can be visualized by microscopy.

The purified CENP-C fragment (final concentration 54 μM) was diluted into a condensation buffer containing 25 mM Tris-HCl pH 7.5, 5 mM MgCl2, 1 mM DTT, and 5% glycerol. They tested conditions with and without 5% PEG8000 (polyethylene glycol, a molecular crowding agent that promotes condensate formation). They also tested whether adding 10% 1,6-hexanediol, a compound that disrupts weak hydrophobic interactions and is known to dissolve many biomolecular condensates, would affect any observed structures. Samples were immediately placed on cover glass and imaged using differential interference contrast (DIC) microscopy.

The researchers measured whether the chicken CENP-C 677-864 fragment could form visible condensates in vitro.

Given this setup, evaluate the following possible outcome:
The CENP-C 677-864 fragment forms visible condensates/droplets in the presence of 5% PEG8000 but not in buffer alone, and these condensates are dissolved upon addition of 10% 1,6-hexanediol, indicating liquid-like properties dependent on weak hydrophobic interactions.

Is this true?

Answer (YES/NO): YES